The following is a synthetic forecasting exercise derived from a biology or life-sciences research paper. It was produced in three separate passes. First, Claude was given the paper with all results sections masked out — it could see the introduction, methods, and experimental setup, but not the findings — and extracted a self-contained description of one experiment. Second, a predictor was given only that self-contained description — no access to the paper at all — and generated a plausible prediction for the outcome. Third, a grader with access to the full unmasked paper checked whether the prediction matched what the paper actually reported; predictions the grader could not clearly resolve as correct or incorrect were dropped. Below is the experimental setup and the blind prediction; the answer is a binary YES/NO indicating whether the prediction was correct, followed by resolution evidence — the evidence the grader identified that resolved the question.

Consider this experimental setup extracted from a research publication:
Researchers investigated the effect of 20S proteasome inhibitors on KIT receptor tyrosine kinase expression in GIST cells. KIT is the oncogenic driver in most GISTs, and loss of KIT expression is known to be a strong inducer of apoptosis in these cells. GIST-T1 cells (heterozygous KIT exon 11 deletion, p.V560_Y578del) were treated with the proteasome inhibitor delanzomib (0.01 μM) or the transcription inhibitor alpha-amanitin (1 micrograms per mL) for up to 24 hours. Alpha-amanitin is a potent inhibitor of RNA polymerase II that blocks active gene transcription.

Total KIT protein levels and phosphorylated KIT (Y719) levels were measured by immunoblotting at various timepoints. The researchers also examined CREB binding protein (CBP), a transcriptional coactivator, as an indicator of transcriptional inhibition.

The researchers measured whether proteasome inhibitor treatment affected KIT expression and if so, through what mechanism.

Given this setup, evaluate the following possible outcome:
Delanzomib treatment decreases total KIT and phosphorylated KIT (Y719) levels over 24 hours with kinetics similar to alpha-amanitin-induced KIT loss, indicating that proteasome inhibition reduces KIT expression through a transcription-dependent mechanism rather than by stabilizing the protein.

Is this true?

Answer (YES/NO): YES